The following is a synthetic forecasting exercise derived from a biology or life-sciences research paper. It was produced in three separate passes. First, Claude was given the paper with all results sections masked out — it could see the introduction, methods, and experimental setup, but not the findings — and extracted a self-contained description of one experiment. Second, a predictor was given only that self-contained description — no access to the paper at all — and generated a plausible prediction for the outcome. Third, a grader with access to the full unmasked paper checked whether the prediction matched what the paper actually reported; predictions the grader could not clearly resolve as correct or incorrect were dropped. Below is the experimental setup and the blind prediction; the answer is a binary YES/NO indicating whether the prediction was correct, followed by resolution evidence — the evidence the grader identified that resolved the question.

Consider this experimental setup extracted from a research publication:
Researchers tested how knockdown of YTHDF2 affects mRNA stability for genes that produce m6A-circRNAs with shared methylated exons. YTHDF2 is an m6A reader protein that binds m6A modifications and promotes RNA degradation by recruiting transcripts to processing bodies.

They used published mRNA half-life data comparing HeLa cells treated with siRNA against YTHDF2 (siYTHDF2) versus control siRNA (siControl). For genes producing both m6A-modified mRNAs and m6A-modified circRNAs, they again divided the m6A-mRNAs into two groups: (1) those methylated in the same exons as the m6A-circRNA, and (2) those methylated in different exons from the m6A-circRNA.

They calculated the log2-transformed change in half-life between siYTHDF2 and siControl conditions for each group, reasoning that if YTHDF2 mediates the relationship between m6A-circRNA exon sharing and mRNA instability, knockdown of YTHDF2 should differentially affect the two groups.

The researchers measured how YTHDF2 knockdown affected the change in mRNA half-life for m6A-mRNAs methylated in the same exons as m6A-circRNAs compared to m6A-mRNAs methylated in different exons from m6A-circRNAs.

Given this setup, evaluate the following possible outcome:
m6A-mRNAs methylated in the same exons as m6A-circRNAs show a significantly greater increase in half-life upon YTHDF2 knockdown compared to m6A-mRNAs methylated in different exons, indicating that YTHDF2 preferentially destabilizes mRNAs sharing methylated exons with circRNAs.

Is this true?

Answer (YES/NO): YES